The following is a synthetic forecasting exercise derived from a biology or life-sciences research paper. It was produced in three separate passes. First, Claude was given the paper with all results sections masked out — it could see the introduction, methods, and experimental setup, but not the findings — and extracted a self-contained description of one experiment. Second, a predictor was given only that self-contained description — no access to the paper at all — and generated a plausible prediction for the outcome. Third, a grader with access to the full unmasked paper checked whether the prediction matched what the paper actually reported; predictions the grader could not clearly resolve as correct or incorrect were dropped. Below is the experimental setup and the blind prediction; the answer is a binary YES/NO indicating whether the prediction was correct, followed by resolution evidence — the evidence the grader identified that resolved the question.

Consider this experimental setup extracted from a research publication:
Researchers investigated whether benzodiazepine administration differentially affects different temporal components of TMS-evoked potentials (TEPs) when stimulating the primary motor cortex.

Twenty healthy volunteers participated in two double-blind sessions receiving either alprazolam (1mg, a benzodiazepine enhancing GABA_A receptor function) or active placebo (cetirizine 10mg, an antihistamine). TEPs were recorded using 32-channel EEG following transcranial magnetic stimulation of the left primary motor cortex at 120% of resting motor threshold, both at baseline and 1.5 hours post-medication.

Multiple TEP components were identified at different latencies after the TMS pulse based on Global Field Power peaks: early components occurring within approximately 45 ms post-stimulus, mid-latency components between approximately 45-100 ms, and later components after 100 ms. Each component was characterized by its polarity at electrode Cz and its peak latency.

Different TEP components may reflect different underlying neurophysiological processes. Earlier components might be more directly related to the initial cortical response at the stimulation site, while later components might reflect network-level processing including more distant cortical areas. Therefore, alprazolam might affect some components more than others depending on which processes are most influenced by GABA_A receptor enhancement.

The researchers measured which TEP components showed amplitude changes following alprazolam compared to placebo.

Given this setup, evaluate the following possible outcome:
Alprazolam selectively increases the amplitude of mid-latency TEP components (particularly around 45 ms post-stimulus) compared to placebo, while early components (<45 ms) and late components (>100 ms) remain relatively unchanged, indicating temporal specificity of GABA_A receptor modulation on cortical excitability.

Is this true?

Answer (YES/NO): NO